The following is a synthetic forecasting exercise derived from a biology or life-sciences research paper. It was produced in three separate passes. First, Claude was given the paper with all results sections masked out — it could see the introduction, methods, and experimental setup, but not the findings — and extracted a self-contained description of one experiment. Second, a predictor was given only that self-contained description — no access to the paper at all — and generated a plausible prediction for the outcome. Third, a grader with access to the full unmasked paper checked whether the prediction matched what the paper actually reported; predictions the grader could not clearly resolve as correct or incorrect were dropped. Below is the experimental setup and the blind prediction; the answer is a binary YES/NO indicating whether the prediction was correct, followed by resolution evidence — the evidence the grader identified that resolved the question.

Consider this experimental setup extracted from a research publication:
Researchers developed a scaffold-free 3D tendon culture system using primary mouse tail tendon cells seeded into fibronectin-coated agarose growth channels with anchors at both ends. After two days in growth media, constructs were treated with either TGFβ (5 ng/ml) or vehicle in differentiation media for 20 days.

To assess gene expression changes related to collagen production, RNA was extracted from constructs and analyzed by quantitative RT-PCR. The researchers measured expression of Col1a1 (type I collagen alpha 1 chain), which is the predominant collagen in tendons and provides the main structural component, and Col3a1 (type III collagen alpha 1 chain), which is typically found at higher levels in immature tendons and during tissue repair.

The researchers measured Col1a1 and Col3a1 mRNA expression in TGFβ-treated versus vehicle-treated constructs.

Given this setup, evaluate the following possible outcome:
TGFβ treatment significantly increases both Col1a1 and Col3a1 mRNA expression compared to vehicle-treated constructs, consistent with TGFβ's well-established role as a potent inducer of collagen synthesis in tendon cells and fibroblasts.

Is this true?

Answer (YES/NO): NO